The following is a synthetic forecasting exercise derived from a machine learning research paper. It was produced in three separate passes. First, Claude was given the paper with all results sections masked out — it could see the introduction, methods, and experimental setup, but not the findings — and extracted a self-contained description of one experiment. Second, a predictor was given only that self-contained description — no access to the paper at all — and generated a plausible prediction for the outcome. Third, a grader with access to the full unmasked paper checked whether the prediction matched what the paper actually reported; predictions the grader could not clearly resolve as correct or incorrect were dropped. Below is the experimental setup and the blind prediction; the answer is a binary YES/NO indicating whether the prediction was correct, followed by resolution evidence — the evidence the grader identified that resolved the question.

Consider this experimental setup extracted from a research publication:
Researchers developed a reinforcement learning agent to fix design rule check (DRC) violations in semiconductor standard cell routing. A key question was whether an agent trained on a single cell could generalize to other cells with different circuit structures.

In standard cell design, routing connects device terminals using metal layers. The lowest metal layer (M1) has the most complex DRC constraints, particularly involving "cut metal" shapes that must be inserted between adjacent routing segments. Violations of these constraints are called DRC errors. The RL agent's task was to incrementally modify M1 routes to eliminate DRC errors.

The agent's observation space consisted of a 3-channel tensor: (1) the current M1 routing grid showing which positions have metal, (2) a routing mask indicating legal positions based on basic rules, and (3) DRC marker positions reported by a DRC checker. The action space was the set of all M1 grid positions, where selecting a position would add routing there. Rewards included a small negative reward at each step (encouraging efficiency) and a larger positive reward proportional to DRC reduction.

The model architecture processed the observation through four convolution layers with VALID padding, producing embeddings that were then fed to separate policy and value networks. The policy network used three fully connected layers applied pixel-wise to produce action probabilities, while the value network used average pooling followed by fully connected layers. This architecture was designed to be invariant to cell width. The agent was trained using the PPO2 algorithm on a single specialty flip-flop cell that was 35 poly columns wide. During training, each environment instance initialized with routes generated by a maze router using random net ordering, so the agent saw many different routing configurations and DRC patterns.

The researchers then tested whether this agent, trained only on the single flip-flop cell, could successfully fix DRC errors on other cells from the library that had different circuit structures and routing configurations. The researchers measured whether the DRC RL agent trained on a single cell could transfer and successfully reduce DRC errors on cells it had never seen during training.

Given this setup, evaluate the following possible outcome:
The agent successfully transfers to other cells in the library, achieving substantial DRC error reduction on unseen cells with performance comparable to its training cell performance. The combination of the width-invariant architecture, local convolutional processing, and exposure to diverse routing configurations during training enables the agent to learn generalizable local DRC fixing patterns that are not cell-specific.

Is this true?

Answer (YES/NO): YES